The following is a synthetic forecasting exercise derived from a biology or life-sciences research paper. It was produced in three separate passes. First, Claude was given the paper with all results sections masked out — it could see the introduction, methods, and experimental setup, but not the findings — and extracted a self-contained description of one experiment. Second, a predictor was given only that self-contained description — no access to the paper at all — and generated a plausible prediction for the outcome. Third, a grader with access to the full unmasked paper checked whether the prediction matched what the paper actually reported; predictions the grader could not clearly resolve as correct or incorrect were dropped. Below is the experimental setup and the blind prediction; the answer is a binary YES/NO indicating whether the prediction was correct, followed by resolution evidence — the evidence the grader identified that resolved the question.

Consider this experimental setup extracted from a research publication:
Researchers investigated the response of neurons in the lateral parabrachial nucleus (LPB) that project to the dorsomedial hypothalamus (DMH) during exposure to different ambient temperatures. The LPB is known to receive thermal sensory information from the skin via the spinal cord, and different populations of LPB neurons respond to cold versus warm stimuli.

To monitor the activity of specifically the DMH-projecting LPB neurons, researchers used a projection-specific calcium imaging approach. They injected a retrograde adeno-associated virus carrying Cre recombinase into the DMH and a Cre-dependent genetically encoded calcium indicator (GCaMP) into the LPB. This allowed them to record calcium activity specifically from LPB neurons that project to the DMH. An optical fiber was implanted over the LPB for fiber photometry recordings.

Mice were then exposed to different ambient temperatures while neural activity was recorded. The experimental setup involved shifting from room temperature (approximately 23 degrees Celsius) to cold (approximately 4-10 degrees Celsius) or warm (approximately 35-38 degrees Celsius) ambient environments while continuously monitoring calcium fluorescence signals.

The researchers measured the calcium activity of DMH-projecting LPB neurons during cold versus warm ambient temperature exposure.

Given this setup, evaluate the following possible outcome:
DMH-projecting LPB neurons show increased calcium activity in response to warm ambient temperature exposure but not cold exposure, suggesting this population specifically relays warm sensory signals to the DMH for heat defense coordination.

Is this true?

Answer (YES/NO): NO